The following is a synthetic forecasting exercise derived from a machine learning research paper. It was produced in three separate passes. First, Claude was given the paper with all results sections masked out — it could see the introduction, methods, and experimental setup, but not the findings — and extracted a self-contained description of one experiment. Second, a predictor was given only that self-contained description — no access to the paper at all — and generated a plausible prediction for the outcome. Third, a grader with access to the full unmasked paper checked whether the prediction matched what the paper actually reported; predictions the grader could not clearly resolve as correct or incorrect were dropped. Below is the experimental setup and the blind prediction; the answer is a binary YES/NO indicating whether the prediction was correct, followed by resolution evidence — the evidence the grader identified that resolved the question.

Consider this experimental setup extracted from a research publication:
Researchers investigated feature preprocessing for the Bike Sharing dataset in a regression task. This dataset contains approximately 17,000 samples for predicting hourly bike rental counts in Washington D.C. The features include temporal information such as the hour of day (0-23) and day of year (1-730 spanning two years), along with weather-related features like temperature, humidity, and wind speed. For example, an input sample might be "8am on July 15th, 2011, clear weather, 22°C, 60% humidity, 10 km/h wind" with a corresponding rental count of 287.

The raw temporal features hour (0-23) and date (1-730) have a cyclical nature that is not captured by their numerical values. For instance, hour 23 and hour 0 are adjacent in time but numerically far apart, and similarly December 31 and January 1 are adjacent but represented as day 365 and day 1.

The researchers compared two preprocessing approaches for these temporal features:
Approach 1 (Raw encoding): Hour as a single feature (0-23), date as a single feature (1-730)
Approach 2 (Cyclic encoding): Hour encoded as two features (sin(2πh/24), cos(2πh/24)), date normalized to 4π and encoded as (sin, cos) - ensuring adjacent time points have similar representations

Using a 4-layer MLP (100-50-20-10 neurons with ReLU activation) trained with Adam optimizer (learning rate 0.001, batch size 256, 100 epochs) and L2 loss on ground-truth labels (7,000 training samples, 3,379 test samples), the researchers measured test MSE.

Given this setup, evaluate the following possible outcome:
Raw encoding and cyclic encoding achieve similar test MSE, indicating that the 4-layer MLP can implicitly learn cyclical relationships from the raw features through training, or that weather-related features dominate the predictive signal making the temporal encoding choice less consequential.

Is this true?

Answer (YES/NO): NO